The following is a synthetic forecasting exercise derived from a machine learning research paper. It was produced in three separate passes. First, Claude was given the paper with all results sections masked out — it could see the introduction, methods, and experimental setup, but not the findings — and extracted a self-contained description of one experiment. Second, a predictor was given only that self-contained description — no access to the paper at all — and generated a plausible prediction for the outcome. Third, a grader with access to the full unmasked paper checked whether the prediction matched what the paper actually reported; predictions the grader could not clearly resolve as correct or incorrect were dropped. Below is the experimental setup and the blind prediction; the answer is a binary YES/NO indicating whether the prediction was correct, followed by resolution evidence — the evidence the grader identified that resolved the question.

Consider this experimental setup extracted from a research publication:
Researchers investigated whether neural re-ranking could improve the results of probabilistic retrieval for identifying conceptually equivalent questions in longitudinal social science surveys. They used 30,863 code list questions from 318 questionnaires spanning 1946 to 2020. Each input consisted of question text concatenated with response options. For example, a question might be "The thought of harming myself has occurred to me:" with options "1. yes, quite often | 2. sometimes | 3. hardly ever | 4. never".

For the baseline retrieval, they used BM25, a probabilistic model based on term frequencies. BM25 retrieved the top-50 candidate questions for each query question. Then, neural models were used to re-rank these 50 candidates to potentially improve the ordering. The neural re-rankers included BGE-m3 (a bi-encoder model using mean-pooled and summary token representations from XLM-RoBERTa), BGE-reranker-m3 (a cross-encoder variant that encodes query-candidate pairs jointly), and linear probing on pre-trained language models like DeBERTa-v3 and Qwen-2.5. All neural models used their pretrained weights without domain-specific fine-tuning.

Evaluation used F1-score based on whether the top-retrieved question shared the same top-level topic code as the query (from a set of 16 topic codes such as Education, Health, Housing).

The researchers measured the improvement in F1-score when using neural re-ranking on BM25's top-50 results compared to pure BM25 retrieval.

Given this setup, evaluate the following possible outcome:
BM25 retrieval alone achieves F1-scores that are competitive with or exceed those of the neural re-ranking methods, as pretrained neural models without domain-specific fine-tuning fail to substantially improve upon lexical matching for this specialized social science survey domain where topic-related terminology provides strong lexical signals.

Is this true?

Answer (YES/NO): YES